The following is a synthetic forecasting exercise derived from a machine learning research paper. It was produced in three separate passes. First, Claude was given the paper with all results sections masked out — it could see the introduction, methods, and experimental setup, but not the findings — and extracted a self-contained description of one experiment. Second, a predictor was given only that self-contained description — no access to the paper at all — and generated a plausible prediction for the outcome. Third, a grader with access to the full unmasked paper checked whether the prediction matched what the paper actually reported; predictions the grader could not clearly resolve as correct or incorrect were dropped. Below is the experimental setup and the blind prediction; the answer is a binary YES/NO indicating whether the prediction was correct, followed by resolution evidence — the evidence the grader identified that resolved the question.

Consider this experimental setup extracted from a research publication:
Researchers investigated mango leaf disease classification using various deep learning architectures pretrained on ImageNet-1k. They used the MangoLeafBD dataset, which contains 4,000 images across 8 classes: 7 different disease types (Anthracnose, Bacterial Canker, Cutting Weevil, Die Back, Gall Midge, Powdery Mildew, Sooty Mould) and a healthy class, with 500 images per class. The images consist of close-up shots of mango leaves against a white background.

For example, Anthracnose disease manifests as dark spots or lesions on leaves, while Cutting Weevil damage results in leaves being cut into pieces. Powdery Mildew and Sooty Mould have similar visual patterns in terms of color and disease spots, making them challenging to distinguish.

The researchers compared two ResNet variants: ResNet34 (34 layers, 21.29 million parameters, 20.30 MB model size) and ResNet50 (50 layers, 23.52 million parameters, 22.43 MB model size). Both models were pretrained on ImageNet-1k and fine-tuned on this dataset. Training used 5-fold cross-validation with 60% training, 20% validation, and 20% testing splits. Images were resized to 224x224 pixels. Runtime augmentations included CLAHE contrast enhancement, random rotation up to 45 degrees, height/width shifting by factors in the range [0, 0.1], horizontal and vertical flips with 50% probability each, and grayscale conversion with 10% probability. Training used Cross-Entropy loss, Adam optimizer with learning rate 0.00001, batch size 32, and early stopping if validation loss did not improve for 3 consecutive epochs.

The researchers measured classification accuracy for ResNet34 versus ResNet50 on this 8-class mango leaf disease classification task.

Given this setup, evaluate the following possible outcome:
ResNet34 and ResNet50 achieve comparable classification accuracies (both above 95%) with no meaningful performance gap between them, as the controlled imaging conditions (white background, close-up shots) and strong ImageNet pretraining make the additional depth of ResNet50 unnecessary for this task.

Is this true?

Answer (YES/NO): NO